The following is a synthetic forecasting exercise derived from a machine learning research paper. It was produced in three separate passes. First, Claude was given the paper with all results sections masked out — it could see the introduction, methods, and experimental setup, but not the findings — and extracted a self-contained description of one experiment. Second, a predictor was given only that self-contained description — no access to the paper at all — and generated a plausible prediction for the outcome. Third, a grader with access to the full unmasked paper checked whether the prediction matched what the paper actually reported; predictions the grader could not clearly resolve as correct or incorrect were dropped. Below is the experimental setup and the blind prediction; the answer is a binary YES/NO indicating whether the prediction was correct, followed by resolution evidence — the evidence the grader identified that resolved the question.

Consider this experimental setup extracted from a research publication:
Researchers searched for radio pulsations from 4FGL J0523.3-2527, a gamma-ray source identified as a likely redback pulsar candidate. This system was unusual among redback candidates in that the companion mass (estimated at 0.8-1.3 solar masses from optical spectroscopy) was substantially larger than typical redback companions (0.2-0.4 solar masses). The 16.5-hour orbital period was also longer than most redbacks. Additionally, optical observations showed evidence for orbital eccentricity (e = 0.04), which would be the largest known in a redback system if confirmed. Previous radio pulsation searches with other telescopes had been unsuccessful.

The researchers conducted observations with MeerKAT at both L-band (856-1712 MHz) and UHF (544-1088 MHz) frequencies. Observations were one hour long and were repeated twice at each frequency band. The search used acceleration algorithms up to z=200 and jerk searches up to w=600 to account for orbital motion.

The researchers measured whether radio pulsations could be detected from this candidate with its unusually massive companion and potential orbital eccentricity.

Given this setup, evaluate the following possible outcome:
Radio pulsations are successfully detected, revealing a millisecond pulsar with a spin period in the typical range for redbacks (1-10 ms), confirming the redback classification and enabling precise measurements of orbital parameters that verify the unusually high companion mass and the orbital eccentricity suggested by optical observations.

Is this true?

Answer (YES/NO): NO